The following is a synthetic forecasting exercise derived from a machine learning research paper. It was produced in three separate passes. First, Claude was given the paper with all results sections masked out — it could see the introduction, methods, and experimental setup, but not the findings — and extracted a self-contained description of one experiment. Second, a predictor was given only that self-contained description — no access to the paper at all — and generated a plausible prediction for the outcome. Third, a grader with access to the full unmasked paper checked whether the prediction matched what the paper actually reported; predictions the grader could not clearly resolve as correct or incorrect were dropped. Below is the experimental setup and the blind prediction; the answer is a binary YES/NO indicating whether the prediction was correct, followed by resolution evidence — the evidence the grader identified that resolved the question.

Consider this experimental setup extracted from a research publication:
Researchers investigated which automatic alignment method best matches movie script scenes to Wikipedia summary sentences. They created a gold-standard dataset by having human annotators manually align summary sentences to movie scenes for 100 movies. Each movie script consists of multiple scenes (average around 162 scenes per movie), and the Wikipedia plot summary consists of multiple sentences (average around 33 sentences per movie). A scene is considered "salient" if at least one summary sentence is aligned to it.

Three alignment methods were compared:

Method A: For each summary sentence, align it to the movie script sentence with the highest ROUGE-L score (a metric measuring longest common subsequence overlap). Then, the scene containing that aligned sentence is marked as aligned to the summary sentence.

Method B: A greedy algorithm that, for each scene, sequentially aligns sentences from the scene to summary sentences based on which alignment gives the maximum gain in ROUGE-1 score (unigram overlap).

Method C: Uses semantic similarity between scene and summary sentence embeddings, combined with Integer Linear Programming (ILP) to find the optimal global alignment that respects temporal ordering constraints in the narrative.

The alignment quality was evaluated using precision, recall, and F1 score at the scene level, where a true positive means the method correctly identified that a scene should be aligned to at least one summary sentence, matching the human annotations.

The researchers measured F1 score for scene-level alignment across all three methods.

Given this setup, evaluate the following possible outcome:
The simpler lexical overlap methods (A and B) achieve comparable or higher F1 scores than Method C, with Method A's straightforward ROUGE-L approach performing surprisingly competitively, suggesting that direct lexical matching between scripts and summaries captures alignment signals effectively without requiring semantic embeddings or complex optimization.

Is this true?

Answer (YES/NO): NO